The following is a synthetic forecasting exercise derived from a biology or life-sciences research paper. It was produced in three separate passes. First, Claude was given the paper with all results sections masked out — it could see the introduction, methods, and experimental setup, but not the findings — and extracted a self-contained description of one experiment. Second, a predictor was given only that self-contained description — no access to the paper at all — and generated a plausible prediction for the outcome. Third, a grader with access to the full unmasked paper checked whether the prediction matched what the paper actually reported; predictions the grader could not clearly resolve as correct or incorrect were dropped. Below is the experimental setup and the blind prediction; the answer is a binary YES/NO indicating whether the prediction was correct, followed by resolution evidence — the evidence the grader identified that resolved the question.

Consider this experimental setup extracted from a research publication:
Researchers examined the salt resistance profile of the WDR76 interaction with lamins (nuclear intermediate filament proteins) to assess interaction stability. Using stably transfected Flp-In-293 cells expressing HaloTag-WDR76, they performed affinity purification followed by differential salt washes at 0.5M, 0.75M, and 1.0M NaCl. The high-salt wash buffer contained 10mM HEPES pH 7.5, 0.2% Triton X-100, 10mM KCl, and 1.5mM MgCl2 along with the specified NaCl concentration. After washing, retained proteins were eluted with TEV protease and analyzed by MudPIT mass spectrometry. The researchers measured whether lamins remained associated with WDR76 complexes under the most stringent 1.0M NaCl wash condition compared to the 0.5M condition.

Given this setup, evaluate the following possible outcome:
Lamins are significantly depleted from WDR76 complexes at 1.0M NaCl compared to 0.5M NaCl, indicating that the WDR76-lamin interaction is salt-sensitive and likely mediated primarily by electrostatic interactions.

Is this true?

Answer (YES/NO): NO